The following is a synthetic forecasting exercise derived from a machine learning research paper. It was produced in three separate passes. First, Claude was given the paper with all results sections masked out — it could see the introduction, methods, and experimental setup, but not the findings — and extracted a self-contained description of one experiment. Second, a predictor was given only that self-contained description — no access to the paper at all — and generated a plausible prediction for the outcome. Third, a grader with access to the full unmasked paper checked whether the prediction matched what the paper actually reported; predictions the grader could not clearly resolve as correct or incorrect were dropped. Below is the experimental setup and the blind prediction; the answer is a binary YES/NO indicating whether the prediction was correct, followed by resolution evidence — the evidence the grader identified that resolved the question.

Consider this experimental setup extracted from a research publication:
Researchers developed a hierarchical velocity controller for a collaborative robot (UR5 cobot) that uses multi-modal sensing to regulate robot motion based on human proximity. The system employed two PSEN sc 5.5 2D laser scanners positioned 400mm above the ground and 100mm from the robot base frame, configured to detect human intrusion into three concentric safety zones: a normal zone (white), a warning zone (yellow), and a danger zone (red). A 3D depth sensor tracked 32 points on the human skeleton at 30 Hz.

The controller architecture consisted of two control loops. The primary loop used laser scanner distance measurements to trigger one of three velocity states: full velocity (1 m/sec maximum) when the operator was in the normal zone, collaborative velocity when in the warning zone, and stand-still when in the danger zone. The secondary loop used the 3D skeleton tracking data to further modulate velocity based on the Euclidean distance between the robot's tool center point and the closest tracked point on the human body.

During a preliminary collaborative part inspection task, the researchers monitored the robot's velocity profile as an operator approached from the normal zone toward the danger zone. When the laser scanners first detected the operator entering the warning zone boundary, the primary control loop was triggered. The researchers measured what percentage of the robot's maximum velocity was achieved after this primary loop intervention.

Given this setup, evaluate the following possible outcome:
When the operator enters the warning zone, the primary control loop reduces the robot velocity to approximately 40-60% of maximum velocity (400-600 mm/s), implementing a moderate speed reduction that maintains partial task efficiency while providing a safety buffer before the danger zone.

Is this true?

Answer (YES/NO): YES